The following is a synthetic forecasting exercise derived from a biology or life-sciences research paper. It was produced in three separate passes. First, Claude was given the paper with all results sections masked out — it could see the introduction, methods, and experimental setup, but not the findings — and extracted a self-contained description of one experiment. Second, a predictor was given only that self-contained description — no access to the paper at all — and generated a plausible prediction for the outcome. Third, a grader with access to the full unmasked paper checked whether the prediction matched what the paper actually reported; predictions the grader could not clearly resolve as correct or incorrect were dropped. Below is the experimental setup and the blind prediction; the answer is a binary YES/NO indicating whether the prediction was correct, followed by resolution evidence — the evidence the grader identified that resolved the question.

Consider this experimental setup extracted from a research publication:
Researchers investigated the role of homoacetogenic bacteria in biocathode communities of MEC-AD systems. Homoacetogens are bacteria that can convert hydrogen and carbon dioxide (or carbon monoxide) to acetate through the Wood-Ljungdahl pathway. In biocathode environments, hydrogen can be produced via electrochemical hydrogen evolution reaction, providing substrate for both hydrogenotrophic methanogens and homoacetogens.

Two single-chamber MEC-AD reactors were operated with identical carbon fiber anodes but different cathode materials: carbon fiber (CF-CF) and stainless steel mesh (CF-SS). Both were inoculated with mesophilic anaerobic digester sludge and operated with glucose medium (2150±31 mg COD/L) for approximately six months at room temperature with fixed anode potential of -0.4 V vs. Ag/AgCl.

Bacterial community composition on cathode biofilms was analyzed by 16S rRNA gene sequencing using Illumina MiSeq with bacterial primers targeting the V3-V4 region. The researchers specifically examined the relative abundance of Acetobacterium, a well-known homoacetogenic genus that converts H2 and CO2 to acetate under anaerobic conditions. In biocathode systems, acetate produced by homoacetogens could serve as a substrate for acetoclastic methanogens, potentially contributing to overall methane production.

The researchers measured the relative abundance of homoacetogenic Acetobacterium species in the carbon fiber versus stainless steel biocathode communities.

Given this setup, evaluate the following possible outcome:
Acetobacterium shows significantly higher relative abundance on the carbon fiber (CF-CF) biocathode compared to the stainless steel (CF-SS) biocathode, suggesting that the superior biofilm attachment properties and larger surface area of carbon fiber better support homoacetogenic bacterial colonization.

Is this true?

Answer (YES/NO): NO